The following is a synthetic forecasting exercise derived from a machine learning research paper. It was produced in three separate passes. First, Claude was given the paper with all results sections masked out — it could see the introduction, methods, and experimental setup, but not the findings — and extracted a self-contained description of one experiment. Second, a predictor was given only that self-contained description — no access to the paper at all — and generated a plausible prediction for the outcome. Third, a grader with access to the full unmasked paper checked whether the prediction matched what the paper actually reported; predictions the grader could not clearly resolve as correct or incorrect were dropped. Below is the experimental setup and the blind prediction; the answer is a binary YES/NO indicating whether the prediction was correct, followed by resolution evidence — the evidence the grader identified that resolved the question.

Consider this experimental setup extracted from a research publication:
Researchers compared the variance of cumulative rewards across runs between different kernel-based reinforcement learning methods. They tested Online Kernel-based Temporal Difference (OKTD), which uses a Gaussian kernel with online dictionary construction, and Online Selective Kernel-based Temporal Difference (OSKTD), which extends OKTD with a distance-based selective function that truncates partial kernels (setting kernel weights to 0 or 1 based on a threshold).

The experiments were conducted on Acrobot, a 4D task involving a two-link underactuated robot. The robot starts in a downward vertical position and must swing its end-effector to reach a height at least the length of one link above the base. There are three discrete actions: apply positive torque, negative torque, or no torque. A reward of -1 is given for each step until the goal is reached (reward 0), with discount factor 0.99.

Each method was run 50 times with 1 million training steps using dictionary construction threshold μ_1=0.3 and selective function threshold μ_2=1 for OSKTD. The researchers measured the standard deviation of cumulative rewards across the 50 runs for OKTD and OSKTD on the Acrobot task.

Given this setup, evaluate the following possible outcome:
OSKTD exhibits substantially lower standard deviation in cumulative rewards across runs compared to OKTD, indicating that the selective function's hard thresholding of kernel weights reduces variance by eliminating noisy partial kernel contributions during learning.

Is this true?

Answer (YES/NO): NO